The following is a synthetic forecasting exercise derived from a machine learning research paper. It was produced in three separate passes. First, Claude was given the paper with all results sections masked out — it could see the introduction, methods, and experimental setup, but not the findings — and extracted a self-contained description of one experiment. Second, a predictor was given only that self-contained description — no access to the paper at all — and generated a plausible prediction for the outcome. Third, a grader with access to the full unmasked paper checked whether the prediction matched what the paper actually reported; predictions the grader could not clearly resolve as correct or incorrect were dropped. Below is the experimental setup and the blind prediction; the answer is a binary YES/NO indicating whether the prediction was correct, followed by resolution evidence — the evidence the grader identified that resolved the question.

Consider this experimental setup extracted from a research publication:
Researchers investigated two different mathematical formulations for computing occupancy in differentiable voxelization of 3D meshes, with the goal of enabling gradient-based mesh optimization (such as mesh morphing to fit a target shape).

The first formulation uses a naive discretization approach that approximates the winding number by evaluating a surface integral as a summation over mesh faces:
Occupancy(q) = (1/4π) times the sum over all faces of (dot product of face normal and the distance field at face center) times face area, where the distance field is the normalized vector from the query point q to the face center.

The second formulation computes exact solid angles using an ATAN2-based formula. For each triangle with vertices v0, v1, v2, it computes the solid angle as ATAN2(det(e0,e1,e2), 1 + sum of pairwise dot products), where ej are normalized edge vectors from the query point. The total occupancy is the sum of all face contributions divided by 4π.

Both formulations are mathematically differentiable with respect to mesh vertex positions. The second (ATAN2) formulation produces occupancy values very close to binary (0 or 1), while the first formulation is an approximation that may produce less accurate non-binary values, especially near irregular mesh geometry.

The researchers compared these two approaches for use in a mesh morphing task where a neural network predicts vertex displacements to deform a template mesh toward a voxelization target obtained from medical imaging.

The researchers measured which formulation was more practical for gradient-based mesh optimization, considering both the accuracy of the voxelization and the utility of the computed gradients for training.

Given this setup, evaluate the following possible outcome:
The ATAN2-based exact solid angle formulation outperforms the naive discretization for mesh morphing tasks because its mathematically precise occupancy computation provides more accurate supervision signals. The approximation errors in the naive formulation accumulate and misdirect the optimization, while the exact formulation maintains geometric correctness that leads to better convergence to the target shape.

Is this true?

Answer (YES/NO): NO